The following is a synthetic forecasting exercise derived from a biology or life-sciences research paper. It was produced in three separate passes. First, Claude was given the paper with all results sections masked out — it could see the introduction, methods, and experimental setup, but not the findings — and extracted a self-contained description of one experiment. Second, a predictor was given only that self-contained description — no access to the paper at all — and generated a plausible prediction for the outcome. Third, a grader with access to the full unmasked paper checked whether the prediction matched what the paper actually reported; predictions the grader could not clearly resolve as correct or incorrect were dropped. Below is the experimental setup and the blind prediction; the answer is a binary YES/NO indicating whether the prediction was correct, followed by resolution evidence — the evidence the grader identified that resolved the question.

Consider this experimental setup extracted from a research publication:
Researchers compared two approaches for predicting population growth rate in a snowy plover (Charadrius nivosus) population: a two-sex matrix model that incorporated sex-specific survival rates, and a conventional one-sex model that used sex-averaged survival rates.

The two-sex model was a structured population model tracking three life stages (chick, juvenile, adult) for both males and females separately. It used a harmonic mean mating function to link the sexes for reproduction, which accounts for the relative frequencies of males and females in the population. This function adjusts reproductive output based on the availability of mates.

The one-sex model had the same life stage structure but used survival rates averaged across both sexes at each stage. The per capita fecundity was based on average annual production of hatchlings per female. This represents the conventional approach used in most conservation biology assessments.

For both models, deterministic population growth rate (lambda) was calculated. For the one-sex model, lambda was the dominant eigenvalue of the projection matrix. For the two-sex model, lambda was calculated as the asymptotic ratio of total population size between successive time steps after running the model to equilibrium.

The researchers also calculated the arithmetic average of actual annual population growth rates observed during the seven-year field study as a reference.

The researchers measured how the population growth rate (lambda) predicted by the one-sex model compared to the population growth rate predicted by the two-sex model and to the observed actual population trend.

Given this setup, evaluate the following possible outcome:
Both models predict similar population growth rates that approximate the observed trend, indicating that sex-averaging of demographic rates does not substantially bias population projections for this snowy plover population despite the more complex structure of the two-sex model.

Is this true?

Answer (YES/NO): NO